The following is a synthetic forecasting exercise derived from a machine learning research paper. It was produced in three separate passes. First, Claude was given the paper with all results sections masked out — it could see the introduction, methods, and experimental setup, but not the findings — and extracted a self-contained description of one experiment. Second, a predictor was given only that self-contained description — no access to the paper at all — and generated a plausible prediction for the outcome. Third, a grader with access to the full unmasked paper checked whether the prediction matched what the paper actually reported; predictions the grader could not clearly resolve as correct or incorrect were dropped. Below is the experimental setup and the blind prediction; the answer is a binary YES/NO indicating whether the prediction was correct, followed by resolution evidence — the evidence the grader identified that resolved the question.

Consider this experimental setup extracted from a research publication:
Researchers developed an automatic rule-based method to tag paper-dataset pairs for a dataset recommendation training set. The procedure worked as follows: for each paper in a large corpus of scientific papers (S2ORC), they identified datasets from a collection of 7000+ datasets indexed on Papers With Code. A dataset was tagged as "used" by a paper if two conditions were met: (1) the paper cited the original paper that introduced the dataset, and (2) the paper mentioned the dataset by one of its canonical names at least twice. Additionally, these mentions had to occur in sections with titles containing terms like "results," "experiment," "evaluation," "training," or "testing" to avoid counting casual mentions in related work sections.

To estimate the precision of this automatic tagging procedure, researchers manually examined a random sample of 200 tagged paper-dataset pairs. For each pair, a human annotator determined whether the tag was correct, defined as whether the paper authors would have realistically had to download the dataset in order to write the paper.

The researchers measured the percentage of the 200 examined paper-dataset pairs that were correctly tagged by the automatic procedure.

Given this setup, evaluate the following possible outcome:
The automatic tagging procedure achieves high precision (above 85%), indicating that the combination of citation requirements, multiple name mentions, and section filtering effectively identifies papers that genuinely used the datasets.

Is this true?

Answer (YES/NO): YES